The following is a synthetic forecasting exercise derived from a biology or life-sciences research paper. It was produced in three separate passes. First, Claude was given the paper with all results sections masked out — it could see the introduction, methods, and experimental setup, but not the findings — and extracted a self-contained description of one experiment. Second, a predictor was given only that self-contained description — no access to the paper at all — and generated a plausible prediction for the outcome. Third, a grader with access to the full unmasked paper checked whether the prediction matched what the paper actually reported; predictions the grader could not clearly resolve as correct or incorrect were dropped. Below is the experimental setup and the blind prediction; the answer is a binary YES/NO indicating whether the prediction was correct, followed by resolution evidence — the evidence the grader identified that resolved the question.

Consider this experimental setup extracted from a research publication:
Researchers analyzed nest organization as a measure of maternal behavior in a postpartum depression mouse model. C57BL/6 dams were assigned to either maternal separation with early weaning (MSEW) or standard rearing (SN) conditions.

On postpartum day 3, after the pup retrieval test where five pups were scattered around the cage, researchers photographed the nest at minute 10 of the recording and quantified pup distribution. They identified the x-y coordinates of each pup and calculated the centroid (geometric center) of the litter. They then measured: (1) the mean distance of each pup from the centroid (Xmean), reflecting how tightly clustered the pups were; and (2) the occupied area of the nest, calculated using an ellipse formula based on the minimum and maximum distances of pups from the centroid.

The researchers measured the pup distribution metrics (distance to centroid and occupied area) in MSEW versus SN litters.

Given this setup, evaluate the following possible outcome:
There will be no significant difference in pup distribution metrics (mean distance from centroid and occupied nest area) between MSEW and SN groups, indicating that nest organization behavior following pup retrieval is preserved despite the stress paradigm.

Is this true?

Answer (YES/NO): NO